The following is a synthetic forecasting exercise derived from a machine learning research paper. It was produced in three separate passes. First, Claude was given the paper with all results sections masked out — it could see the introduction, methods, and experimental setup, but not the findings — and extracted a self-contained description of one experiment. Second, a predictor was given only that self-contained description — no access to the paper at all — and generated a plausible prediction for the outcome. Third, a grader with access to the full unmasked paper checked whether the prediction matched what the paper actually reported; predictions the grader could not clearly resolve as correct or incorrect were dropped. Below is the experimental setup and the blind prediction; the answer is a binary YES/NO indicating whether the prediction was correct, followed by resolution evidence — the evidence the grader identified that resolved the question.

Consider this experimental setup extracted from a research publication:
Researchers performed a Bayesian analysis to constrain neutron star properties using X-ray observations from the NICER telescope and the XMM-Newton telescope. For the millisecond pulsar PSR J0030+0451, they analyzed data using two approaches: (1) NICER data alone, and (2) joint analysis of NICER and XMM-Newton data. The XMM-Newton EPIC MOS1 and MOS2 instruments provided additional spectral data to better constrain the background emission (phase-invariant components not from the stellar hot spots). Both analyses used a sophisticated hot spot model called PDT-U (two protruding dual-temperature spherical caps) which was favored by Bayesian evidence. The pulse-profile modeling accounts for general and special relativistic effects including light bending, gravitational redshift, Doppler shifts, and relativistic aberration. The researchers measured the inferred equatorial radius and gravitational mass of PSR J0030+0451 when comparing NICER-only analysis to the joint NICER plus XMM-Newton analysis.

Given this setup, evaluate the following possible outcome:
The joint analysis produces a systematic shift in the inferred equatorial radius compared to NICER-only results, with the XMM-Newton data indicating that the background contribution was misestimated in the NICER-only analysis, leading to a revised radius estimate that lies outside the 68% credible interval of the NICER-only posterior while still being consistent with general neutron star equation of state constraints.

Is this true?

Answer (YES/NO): NO